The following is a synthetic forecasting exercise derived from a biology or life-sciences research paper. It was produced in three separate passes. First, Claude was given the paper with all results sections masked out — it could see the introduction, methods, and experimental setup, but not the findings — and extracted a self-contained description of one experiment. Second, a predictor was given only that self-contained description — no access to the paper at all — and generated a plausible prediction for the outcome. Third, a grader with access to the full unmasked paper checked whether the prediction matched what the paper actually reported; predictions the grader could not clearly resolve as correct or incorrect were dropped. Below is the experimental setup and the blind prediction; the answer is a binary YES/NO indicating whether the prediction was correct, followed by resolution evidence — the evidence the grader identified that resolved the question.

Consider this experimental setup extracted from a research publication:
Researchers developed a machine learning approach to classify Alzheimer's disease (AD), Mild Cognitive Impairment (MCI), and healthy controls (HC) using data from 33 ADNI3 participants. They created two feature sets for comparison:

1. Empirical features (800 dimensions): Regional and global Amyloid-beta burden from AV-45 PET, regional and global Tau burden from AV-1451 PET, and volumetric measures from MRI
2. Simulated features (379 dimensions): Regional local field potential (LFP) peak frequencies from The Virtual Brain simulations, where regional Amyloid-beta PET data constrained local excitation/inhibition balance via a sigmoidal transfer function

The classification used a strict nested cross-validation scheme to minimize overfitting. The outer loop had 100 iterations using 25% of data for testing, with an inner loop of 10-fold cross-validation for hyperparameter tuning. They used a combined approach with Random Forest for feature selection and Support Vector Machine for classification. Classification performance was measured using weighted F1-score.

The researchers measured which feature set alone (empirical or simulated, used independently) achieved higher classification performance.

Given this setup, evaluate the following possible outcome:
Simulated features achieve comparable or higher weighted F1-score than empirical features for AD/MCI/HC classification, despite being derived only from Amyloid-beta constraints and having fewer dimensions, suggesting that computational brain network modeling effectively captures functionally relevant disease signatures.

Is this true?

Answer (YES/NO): YES